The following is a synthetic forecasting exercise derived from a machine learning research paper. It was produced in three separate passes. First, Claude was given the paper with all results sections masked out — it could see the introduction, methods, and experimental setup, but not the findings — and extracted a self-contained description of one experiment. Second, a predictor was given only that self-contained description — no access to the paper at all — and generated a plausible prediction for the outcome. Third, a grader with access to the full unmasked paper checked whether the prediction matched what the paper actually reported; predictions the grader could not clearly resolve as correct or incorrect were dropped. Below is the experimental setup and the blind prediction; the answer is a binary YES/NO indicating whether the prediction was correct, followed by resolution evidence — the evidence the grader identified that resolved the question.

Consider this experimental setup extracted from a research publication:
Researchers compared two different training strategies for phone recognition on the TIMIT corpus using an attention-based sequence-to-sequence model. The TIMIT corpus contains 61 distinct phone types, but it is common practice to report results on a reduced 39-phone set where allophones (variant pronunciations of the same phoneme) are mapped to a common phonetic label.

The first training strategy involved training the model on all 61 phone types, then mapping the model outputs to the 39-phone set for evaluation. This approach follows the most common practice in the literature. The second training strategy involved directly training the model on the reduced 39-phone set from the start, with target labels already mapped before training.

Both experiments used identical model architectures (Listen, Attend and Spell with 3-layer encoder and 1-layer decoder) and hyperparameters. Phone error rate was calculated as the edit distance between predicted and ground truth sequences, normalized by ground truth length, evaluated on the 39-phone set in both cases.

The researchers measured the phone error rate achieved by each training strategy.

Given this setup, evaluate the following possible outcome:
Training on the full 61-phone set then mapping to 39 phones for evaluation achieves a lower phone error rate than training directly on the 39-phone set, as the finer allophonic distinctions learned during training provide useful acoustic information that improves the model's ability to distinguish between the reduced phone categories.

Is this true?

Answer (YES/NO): NO